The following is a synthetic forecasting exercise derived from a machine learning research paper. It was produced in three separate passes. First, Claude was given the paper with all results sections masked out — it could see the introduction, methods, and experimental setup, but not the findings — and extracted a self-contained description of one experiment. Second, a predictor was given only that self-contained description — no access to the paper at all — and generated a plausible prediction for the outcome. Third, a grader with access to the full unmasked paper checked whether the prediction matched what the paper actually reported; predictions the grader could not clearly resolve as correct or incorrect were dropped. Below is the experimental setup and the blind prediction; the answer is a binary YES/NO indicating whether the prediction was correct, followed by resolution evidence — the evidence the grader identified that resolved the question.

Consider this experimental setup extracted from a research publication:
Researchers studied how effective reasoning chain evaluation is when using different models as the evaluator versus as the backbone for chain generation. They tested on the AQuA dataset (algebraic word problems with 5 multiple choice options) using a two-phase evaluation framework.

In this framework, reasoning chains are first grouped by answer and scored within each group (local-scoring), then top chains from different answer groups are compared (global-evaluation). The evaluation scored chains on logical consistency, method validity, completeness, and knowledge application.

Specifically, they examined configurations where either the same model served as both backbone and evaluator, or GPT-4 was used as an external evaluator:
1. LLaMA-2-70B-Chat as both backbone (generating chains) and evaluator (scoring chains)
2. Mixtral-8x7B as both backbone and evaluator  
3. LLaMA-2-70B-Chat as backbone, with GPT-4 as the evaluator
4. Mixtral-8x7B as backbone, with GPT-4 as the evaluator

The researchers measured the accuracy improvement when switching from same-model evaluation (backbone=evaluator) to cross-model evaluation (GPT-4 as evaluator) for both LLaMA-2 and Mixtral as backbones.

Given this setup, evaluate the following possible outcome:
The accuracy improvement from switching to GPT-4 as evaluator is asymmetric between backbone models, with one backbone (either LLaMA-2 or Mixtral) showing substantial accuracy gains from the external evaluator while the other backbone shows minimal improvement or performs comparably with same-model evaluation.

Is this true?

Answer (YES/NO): NO